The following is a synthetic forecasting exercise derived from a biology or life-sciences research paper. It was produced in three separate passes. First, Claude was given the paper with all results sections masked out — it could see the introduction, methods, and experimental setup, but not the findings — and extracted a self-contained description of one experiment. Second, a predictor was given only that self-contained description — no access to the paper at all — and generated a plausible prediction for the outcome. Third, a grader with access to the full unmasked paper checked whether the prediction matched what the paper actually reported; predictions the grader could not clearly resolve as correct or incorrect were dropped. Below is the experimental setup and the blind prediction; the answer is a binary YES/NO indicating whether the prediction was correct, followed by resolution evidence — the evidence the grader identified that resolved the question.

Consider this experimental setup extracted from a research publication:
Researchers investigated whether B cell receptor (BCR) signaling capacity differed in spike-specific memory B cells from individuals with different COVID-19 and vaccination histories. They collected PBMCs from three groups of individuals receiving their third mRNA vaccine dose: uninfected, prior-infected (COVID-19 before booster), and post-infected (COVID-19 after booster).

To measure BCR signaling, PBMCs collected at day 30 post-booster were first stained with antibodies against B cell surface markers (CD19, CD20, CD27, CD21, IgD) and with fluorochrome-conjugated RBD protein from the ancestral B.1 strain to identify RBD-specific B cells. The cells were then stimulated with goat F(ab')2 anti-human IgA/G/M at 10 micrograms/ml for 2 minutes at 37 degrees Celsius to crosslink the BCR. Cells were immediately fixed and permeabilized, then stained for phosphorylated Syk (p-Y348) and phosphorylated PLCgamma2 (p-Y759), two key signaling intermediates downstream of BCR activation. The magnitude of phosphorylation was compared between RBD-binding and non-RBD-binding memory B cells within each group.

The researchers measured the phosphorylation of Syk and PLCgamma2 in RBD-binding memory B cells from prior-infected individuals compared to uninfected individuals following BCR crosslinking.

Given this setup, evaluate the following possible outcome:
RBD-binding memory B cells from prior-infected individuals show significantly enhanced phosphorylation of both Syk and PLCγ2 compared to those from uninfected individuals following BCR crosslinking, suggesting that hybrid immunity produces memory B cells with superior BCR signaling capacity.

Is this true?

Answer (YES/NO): YES